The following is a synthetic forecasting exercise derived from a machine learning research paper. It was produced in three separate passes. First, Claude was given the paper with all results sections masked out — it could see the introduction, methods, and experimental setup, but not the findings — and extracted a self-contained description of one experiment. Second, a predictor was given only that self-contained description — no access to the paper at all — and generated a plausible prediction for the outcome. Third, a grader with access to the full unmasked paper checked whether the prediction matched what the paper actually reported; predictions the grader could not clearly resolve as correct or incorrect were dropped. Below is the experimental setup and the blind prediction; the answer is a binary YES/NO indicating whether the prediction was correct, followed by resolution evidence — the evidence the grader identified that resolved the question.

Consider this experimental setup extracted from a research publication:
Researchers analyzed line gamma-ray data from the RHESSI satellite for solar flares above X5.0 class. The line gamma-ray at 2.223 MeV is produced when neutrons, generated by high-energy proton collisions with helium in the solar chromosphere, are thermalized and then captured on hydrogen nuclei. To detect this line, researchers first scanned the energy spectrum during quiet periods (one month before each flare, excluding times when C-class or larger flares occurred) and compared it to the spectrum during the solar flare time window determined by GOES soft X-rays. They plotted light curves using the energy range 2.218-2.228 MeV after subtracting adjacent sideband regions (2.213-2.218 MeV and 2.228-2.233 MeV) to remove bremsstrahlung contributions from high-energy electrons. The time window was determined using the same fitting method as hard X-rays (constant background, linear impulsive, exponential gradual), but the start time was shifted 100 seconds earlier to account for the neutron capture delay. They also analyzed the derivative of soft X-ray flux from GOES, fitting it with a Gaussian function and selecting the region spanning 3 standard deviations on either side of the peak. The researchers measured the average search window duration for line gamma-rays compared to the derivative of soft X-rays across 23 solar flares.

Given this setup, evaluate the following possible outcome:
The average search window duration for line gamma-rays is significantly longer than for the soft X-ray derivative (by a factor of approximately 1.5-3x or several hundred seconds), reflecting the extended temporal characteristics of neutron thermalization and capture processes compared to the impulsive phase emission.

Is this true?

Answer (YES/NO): YES